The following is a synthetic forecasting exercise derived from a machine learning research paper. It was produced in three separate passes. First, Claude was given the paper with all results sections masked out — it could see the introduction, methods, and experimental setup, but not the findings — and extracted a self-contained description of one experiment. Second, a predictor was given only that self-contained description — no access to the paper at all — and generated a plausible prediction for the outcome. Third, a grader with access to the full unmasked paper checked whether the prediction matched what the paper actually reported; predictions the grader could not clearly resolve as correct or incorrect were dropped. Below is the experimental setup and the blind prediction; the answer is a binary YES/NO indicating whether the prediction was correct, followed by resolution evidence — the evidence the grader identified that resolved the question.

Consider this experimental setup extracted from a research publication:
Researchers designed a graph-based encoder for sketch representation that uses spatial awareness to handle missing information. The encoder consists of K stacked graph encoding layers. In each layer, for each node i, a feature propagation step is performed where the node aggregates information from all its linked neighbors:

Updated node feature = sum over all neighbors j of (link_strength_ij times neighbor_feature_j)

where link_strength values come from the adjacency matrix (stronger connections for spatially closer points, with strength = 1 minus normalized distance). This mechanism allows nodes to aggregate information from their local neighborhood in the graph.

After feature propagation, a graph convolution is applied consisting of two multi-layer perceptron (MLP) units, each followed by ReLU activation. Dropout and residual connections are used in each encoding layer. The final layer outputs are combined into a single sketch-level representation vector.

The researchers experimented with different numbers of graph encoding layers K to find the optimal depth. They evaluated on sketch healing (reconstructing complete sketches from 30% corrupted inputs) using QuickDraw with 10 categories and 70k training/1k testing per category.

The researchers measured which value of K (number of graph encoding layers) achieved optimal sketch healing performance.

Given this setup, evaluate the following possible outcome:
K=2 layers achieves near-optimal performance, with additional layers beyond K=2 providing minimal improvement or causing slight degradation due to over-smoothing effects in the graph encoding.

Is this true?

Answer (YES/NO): YES